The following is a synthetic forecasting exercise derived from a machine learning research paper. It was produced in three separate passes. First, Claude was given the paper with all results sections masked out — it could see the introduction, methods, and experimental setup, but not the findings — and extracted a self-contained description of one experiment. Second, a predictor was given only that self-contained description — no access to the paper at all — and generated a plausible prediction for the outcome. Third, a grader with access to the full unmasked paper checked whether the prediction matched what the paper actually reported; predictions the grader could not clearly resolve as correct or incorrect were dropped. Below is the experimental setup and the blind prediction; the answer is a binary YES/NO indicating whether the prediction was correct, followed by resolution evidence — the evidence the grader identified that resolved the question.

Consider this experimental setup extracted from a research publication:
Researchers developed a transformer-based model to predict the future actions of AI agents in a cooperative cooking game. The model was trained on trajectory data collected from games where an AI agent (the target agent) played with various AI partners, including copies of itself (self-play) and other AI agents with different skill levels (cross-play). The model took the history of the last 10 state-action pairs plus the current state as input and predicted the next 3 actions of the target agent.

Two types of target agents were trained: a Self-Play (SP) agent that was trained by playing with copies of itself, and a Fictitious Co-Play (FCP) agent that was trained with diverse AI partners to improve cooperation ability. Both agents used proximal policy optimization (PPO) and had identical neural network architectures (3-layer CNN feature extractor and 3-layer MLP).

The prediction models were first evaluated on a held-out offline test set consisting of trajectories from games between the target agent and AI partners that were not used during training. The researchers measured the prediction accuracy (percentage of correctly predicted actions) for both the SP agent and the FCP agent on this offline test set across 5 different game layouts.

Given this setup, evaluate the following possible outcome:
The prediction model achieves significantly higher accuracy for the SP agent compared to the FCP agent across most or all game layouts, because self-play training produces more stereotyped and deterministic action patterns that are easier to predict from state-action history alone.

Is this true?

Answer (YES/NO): NO